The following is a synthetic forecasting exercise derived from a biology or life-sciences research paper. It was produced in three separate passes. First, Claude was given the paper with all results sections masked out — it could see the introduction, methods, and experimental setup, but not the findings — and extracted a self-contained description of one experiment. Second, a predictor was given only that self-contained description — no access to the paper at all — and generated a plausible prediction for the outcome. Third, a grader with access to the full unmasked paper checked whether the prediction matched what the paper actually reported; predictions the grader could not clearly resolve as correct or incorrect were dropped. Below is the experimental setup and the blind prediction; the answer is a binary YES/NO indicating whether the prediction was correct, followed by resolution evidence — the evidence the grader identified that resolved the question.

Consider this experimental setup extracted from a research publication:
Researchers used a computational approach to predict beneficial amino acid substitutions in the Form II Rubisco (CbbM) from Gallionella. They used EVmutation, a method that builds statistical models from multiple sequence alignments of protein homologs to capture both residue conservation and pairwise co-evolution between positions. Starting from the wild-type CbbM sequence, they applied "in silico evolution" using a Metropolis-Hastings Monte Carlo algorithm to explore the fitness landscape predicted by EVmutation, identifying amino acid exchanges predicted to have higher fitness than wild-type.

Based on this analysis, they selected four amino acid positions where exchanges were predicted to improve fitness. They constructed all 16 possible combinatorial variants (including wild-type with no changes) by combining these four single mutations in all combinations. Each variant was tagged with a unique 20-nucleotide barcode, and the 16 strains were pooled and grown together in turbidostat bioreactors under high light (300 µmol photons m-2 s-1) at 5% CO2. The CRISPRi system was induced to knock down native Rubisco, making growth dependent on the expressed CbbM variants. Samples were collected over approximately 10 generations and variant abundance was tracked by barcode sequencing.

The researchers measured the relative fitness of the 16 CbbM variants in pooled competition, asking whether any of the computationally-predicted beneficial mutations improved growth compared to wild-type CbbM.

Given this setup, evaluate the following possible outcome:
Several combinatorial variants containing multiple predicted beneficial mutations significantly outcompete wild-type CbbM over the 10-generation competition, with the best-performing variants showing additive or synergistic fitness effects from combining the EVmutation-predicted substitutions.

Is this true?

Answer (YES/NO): NO